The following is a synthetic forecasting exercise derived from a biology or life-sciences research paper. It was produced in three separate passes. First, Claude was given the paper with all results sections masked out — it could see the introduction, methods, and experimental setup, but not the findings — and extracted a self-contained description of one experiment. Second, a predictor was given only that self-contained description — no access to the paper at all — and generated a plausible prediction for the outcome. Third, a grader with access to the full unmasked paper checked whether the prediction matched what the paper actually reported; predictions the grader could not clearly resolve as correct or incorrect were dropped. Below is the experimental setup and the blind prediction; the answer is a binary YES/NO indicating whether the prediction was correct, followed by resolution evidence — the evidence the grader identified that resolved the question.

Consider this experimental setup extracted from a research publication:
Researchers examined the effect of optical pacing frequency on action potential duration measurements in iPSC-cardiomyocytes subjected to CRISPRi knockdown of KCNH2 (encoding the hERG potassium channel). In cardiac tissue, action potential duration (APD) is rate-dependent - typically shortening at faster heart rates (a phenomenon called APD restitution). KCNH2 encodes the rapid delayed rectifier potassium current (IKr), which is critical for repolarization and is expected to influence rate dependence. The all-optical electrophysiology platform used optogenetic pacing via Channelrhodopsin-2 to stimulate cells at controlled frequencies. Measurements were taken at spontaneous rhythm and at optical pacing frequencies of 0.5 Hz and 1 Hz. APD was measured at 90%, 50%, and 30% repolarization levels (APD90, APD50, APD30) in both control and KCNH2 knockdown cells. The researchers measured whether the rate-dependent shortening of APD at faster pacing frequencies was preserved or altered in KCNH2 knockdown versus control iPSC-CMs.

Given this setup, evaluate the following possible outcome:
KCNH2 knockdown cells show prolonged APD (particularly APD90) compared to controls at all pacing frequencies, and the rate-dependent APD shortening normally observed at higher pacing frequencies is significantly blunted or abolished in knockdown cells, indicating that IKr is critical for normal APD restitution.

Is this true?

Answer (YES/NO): NO